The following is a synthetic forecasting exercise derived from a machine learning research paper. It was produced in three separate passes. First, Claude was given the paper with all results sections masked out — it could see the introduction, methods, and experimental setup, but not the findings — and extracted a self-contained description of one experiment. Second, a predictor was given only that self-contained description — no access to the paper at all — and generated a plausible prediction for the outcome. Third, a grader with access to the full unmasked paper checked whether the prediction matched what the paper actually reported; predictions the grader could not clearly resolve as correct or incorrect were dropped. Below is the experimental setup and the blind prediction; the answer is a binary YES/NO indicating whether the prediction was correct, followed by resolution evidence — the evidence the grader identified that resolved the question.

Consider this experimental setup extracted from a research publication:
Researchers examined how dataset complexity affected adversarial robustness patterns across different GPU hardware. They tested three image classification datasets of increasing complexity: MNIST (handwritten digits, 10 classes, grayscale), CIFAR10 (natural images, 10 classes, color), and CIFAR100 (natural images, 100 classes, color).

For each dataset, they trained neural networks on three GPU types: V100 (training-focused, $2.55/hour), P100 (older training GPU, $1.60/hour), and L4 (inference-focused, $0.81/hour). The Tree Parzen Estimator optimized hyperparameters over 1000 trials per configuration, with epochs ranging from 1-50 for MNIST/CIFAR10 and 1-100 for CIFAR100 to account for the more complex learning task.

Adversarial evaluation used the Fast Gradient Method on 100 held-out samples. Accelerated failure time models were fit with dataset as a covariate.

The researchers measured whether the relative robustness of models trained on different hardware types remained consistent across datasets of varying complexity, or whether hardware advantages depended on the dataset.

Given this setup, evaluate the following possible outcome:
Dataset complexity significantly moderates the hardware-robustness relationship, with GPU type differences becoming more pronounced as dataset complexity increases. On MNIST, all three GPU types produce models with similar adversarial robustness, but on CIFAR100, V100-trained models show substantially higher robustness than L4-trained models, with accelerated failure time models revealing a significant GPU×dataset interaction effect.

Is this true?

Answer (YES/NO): NO